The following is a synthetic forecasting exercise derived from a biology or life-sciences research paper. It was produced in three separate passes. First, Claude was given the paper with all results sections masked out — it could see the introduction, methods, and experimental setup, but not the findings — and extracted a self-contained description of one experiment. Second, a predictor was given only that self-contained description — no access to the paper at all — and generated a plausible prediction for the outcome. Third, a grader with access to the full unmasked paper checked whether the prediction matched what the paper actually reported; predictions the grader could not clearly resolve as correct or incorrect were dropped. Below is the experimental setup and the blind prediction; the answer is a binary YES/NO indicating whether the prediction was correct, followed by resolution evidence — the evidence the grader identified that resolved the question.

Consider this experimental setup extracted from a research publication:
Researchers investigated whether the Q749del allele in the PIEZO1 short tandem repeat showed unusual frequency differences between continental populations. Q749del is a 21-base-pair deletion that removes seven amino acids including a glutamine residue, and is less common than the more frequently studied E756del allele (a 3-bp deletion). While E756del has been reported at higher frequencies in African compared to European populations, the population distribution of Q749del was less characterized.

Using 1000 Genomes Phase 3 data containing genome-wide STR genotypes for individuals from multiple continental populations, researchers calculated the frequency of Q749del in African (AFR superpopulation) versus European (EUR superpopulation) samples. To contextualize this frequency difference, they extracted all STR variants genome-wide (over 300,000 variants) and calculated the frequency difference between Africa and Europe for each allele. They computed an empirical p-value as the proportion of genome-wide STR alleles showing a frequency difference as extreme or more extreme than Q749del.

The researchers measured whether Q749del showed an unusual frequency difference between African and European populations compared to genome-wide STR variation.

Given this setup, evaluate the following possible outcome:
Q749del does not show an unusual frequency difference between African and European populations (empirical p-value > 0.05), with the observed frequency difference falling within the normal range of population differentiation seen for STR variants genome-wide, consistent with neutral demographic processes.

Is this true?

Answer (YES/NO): YES